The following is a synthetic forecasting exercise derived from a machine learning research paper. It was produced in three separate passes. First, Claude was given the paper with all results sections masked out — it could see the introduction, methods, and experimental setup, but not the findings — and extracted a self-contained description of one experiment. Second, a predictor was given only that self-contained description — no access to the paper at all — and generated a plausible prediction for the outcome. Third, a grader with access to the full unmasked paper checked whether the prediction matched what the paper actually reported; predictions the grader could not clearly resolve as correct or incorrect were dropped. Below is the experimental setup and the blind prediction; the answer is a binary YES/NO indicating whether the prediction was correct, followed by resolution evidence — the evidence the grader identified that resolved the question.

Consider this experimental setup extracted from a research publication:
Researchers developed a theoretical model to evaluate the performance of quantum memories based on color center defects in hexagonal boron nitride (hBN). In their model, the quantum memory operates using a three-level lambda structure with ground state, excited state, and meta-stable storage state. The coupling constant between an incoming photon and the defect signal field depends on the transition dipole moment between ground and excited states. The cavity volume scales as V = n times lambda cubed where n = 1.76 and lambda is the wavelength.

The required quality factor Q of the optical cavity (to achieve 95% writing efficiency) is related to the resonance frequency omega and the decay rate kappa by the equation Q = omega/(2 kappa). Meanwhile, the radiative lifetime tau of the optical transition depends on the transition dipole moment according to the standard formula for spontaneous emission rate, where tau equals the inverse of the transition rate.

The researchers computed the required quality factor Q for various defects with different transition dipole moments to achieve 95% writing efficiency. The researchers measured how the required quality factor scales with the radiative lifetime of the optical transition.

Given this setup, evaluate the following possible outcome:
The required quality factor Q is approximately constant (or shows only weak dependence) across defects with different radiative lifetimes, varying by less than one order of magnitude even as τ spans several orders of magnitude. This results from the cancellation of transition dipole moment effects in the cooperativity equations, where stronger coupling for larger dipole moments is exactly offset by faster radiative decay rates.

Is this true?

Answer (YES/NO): NO